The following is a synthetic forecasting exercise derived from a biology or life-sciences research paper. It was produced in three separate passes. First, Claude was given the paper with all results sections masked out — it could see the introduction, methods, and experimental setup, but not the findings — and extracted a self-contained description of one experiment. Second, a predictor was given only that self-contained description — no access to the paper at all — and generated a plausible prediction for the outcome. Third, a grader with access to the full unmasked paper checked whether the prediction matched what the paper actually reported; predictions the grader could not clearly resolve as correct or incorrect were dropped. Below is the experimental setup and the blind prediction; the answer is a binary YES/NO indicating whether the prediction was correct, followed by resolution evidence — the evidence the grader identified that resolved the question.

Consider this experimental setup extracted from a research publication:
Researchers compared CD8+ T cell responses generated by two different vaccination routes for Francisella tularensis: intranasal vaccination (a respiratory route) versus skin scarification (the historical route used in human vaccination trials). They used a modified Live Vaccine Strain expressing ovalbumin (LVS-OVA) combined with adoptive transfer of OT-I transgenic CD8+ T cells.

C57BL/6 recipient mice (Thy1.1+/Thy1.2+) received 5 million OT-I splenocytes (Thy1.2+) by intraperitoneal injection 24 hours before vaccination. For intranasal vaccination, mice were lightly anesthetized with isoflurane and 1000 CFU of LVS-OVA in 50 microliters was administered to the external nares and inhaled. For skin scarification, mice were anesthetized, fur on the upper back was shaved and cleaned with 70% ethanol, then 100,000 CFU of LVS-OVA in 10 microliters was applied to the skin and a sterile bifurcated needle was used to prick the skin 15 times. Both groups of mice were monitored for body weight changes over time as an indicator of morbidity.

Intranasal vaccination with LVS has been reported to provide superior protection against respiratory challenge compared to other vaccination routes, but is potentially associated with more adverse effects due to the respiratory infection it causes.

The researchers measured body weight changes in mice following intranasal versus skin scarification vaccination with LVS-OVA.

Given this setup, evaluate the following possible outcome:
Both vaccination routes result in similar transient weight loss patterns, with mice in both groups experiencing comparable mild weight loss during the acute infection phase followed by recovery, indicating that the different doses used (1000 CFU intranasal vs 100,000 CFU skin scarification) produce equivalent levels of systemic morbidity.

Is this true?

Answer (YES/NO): NO